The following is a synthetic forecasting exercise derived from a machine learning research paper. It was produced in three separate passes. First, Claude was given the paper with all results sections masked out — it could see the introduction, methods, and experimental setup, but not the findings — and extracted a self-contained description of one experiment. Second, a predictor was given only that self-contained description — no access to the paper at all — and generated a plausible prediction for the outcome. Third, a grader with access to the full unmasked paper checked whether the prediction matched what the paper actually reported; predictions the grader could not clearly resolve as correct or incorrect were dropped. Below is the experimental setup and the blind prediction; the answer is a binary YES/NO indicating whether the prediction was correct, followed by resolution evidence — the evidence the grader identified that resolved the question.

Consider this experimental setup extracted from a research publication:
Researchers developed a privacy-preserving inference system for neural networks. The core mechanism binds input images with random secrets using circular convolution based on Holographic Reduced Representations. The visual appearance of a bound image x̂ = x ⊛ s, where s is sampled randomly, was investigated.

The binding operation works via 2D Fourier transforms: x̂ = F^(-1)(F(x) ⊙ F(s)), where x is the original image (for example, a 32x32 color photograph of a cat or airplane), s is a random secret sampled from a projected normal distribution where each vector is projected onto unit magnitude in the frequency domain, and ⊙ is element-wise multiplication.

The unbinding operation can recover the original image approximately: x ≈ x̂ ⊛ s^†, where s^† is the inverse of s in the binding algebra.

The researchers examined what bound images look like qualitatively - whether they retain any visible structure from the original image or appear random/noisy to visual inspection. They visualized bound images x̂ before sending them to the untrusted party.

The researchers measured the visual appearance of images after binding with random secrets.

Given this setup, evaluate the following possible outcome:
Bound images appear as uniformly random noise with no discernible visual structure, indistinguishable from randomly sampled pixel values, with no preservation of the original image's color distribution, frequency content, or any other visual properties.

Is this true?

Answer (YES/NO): NO